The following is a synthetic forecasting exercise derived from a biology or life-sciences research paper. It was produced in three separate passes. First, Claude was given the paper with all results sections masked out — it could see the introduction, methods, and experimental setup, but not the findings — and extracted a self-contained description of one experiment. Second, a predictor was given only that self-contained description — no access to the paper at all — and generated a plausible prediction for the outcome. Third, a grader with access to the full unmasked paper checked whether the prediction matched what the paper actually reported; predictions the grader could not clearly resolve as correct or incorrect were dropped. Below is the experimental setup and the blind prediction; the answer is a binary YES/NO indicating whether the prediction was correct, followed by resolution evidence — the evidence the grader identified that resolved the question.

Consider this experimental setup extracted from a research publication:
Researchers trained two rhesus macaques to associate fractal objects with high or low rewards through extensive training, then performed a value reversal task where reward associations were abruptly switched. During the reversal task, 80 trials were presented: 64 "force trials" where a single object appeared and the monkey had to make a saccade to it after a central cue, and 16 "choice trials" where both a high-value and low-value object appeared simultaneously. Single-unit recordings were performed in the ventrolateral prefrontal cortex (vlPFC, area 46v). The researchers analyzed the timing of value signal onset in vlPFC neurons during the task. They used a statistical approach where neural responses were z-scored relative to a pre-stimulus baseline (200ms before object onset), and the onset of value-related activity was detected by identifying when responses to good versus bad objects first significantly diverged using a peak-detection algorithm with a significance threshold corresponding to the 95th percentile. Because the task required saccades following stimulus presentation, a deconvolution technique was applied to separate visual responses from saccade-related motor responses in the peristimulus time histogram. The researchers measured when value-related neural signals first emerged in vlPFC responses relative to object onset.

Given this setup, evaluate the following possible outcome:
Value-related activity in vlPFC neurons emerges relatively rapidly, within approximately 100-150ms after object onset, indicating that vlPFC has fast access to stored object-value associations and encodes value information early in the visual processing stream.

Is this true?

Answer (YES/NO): YES